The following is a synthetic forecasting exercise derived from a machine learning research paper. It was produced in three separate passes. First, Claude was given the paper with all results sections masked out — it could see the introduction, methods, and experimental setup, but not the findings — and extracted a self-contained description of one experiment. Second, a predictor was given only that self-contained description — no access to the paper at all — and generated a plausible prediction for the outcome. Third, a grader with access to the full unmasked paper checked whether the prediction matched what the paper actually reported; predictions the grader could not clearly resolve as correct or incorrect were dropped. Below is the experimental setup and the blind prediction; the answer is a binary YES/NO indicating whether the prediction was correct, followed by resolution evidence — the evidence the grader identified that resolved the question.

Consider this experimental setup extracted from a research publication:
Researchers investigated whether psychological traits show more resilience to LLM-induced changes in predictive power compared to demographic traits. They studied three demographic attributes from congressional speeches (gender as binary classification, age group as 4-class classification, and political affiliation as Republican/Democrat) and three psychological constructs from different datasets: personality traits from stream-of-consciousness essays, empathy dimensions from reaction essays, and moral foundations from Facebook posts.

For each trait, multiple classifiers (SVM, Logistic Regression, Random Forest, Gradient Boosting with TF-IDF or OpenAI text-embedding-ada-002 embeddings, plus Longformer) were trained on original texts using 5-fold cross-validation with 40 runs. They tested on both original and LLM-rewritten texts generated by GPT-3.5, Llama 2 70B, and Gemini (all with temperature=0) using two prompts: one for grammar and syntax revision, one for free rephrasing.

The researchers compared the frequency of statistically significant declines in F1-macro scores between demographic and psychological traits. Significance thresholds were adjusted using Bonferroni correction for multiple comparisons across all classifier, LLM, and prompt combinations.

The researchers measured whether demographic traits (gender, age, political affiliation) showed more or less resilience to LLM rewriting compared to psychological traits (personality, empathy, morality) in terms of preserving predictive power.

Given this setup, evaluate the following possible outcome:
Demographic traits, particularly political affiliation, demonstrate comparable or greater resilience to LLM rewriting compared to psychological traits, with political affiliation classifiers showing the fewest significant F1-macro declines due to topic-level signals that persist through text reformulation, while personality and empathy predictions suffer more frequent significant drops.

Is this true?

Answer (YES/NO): NO